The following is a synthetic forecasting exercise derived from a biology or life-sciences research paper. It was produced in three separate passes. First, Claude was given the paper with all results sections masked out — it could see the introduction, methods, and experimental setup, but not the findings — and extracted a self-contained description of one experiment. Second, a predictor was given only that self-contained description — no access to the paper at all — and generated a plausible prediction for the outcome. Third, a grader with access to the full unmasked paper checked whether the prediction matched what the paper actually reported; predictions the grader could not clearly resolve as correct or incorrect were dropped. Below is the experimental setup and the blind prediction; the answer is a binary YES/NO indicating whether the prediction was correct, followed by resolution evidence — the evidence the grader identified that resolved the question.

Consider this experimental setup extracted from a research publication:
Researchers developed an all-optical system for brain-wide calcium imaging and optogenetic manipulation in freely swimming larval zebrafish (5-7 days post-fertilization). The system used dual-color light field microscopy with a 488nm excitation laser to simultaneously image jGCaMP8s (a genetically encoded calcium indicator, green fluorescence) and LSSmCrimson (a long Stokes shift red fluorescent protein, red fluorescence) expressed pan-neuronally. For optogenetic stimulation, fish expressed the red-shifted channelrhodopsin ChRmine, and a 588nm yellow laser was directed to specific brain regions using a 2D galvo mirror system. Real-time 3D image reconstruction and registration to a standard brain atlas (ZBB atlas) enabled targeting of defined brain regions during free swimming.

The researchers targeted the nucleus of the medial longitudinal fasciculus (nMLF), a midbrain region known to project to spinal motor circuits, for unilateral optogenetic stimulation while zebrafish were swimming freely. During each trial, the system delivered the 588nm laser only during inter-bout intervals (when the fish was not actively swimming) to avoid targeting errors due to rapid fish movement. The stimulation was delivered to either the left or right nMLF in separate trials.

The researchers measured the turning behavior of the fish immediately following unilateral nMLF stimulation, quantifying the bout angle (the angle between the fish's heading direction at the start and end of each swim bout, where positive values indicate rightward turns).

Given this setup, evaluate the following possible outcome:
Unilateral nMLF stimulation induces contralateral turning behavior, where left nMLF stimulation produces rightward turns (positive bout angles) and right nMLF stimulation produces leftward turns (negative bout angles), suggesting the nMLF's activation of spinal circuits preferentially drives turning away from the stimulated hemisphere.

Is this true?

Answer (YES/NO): NO